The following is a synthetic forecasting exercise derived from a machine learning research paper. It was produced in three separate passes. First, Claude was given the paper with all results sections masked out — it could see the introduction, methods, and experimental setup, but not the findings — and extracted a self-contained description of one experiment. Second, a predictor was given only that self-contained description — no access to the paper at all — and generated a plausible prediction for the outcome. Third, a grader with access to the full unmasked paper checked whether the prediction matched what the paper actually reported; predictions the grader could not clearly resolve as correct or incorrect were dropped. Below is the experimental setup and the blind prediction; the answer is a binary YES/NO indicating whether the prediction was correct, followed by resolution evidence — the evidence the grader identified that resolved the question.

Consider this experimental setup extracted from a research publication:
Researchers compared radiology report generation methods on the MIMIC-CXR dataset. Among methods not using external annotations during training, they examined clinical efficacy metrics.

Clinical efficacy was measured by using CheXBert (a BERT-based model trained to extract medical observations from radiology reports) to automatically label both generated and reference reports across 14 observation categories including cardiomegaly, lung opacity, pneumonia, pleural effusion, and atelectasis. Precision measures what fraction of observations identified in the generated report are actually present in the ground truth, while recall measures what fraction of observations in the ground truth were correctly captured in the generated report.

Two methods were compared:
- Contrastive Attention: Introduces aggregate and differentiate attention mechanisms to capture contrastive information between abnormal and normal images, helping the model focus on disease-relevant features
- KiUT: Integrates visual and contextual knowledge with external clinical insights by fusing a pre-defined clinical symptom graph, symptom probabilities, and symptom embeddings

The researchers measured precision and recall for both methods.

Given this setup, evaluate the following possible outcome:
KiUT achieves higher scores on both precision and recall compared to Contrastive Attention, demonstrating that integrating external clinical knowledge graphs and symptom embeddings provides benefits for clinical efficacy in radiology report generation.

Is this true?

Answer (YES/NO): YES